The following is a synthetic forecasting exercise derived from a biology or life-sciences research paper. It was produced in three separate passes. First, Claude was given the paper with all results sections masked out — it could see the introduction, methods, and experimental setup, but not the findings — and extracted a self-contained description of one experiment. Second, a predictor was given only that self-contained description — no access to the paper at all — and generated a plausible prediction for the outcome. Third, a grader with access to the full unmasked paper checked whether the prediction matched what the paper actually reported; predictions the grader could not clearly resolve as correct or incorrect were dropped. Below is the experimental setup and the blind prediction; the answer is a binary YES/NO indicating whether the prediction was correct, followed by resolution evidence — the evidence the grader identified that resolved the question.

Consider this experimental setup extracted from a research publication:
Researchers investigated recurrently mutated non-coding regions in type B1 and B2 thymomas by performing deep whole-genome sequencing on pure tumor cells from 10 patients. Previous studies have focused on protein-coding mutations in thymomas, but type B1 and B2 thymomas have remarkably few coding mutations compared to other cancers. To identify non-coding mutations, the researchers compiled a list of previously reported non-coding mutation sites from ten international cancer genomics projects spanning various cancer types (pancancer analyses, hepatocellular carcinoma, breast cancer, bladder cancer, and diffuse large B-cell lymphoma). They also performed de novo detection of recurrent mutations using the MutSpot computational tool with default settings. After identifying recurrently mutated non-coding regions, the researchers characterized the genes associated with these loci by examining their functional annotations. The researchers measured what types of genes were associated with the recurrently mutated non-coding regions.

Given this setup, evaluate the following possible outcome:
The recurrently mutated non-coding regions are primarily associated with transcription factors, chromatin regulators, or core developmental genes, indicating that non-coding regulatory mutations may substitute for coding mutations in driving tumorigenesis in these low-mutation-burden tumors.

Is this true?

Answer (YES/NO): NO